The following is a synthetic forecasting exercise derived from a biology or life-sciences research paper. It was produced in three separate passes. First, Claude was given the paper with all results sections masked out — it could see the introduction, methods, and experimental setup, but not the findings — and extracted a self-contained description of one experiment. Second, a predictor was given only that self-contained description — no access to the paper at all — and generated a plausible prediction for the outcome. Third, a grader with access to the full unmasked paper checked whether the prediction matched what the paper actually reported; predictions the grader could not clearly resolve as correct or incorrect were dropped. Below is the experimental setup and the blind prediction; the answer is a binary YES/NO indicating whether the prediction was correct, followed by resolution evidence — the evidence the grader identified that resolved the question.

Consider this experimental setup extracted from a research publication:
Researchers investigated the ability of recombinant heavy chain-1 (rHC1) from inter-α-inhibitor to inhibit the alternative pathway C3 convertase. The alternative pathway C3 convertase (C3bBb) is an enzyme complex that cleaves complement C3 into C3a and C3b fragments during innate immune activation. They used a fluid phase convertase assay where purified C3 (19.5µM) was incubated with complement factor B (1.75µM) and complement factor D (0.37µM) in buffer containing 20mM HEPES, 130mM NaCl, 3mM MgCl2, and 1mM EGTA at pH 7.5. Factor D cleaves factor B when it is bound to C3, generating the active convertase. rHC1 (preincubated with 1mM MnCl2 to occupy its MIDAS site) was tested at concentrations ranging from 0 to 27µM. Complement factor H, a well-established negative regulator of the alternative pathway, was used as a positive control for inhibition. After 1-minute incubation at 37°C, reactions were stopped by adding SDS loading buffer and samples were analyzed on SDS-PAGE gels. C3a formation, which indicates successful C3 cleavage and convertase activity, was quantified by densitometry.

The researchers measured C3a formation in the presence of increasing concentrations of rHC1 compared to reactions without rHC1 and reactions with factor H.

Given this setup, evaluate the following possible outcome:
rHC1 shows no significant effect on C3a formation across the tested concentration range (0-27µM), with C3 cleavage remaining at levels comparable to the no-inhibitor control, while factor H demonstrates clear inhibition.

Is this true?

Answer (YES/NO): NO